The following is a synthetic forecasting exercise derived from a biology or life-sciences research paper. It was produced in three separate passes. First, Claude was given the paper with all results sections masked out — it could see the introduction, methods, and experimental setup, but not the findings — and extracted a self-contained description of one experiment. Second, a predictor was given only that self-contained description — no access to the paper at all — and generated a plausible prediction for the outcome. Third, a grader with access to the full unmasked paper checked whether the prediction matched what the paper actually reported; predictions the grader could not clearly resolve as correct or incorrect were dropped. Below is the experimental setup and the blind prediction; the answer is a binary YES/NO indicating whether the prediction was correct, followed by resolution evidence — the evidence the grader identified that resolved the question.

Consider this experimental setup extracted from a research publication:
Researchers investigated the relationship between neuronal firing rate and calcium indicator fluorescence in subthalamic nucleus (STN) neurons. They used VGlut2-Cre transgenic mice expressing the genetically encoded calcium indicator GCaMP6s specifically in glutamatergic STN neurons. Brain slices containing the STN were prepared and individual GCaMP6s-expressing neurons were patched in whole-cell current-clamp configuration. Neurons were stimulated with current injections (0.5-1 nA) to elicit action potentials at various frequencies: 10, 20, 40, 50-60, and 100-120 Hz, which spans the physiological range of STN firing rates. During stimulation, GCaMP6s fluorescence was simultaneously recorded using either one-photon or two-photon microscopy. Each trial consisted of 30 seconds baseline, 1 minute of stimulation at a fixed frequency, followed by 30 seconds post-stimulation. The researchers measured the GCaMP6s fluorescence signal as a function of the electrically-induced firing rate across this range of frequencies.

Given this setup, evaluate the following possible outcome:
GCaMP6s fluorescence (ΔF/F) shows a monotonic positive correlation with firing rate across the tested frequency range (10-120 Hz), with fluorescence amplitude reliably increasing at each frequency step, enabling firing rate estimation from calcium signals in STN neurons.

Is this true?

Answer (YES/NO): NO